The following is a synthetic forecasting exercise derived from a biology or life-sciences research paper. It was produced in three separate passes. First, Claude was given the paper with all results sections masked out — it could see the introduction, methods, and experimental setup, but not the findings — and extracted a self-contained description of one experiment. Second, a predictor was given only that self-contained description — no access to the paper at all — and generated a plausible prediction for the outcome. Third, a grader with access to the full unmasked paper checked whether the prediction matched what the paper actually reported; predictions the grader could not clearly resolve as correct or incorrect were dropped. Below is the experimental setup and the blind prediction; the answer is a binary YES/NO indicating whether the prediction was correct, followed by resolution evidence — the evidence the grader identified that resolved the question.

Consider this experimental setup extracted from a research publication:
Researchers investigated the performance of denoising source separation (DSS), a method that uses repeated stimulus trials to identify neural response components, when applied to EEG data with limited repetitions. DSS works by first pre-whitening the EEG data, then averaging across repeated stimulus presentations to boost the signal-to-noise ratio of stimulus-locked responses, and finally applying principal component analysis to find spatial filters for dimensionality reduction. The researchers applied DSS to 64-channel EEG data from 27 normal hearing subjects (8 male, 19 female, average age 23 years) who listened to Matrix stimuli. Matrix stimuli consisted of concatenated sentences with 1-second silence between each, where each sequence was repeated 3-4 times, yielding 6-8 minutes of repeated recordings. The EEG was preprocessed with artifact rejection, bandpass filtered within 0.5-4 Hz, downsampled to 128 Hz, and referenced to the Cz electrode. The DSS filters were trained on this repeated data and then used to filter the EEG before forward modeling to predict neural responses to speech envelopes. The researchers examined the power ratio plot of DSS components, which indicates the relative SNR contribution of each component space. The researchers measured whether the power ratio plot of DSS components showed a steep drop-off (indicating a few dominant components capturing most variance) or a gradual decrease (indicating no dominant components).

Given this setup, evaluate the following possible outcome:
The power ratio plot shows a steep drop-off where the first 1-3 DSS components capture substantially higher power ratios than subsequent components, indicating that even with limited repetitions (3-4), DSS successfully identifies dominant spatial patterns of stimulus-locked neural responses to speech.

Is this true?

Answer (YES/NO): NO